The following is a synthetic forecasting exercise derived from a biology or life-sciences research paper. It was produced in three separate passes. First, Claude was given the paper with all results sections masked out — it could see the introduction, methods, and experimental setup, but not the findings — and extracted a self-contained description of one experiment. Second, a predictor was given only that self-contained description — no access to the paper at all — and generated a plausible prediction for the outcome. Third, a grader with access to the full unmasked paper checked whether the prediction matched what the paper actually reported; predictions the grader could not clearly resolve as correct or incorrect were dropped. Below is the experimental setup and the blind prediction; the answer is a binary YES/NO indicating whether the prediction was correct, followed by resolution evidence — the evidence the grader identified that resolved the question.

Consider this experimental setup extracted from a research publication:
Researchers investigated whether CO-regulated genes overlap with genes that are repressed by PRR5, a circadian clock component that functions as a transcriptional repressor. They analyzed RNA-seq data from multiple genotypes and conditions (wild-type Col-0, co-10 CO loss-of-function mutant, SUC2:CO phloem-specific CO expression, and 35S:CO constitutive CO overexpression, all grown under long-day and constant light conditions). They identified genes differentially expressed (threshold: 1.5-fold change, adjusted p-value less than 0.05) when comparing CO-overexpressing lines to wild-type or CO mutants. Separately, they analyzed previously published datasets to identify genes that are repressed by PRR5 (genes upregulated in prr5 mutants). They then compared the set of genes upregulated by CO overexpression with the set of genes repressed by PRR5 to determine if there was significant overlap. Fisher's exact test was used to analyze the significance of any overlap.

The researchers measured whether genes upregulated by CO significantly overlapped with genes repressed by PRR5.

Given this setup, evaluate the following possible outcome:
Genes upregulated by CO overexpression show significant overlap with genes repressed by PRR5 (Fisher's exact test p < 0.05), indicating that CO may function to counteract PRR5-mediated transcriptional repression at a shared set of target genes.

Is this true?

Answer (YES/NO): YES